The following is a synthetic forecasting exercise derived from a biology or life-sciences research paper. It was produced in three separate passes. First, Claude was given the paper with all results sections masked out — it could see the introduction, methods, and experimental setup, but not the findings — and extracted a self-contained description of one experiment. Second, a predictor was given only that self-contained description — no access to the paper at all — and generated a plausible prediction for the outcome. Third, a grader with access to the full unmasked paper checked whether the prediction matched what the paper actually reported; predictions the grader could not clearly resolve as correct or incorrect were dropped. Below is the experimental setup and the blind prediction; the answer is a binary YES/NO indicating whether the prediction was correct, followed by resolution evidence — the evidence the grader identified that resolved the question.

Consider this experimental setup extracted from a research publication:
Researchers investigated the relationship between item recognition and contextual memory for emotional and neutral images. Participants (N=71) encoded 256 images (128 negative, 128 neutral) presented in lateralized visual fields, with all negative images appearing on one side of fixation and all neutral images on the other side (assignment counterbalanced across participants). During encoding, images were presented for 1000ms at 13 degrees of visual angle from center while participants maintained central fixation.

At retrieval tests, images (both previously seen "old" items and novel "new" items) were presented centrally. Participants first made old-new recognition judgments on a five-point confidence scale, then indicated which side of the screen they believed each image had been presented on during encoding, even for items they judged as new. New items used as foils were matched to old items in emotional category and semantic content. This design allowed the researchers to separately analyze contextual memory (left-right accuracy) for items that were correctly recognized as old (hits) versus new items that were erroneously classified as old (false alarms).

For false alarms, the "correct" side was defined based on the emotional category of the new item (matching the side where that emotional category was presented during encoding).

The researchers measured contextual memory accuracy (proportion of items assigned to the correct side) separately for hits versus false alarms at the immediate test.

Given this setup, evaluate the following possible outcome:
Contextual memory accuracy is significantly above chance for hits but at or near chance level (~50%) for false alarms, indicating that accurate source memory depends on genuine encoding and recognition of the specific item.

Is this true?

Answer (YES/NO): NO